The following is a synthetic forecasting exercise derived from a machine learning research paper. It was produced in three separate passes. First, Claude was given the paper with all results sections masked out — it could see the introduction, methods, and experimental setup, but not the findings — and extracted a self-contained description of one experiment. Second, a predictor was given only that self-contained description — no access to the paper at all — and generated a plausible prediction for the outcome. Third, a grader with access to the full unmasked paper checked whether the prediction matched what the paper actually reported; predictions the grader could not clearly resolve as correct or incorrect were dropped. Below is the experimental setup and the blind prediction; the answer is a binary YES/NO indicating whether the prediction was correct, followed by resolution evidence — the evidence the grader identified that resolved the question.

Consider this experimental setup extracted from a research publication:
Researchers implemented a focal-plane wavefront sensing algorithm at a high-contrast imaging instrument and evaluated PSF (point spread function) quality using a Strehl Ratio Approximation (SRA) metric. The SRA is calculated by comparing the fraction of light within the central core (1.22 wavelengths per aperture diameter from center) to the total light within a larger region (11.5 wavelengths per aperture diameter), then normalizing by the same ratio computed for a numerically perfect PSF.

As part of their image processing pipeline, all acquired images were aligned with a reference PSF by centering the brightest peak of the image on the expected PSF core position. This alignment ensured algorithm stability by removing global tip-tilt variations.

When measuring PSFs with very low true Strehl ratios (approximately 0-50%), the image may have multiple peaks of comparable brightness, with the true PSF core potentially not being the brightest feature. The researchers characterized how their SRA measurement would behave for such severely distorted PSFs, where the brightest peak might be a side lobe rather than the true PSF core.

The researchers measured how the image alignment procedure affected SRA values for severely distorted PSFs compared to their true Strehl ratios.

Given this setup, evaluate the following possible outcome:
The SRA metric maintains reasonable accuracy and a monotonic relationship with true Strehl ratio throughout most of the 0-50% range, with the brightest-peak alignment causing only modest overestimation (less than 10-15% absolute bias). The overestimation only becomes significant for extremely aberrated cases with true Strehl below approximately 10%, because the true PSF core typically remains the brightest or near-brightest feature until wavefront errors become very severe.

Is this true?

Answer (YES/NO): NO